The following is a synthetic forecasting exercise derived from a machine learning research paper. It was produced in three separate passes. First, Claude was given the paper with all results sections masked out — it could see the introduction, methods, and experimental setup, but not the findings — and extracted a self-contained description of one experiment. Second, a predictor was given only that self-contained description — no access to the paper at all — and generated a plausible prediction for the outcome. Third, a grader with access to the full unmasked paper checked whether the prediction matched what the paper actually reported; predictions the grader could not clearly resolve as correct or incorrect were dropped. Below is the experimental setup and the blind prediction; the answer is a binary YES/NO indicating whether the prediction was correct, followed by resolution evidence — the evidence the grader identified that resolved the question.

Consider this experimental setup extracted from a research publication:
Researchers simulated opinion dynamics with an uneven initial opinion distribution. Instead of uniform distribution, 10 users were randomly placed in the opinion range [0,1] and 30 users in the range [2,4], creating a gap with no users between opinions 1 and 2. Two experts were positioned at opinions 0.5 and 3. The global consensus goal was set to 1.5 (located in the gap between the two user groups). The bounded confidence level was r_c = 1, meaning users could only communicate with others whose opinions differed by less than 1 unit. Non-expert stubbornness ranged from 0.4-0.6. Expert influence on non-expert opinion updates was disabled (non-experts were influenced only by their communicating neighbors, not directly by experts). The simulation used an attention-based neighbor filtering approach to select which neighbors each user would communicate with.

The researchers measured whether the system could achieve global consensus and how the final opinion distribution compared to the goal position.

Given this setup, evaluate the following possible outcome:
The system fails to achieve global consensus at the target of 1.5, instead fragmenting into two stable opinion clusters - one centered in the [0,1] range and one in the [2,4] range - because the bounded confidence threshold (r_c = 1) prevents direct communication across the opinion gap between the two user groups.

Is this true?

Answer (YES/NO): YES